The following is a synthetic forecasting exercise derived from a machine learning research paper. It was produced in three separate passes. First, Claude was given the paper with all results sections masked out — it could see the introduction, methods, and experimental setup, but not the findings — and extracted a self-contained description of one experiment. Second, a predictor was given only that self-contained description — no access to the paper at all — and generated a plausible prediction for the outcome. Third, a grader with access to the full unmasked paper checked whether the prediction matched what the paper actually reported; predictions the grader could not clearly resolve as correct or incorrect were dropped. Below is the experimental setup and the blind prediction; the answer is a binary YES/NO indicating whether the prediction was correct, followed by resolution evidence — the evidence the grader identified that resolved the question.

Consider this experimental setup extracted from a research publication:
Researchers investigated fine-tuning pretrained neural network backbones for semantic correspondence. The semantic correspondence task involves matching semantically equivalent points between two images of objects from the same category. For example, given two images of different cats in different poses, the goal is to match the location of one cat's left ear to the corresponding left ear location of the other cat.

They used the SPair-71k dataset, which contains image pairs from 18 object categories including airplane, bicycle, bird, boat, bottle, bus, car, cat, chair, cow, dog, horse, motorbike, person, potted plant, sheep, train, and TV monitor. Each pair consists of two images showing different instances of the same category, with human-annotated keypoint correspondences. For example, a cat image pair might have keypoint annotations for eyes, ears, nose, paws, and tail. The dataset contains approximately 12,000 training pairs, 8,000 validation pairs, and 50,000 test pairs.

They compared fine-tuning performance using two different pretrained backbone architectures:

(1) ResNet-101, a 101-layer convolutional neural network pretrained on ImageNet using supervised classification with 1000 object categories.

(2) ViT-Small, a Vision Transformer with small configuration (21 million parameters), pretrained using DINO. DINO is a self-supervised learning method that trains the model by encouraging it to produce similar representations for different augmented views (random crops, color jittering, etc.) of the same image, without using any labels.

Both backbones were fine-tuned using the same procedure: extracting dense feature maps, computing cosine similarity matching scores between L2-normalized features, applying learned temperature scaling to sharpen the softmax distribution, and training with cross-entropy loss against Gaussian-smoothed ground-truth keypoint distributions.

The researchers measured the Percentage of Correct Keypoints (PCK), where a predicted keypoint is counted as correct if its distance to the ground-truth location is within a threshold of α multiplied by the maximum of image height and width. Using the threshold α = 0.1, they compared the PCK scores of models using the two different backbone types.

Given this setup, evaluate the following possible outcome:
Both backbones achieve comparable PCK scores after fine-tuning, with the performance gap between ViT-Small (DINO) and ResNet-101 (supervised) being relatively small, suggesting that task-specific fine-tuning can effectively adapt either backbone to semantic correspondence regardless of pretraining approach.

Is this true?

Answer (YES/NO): YES